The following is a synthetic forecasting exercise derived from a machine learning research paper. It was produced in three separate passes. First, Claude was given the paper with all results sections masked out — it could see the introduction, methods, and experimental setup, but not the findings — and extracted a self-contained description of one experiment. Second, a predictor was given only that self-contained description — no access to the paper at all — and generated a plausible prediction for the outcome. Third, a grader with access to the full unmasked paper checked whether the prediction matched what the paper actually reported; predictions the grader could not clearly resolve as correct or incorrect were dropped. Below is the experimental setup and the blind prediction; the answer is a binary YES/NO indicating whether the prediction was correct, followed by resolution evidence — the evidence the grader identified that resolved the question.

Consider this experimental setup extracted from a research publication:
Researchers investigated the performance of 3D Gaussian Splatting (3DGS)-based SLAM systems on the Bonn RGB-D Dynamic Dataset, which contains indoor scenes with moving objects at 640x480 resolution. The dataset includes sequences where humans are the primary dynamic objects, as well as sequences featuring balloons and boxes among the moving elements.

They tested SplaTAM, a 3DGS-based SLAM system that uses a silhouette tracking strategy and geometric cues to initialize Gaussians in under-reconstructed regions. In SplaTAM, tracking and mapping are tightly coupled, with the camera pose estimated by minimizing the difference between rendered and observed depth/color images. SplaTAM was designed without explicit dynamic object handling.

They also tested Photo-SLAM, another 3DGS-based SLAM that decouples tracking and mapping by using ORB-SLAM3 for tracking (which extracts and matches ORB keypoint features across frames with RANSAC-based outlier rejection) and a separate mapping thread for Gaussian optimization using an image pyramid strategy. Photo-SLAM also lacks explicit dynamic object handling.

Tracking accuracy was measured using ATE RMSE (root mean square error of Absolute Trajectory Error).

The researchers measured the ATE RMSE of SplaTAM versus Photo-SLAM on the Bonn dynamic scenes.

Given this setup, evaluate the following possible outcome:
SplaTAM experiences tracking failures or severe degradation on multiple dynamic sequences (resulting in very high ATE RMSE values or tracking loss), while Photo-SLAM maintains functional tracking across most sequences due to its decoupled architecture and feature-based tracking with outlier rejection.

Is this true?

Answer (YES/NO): NO